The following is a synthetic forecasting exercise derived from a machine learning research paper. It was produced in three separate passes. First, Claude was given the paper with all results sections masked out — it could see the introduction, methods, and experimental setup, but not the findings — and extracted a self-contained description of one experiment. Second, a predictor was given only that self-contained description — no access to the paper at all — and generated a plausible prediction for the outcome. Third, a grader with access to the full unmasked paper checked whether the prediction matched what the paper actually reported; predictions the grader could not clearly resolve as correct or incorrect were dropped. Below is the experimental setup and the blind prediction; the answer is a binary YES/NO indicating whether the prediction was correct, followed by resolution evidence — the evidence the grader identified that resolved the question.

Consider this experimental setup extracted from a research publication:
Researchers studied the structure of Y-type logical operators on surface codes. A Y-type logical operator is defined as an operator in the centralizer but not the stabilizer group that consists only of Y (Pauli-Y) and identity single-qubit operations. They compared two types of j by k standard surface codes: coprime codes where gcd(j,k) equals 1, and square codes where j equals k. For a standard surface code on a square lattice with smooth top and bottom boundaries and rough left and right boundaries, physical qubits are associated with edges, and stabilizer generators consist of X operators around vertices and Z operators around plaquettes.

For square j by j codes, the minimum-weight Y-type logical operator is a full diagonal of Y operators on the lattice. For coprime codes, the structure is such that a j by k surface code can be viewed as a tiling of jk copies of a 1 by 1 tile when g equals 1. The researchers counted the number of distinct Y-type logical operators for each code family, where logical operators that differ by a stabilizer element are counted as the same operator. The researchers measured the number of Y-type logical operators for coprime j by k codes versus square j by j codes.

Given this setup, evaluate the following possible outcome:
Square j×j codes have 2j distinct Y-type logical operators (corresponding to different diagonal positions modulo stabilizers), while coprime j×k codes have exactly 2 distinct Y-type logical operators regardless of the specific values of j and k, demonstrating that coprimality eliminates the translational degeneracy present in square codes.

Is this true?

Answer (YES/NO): NO